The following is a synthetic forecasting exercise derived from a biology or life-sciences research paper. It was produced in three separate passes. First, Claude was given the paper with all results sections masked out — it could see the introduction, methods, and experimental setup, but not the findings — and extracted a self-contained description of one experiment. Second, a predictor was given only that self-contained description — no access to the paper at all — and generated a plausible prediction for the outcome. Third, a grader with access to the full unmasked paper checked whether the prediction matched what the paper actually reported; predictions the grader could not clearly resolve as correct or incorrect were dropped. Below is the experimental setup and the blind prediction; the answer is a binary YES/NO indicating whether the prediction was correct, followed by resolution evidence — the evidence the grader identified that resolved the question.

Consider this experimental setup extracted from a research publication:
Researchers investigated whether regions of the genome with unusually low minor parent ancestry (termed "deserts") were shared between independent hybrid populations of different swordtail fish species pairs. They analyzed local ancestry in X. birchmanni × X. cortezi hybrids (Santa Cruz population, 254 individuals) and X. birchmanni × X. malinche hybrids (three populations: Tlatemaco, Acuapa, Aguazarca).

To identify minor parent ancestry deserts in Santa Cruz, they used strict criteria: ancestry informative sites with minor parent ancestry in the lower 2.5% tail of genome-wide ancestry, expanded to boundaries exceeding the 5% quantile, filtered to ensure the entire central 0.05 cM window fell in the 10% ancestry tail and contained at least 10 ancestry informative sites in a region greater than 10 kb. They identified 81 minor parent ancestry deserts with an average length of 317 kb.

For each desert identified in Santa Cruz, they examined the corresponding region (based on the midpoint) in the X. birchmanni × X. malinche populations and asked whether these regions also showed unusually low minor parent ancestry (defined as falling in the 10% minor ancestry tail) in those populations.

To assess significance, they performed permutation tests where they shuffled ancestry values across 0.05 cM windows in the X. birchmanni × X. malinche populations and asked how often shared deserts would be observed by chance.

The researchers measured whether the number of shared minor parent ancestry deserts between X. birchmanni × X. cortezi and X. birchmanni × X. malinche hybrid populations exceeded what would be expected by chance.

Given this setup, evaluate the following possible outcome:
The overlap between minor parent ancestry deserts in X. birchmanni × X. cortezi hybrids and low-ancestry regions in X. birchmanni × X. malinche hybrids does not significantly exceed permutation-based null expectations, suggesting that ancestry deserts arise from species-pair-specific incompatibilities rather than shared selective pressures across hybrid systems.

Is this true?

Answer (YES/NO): NO